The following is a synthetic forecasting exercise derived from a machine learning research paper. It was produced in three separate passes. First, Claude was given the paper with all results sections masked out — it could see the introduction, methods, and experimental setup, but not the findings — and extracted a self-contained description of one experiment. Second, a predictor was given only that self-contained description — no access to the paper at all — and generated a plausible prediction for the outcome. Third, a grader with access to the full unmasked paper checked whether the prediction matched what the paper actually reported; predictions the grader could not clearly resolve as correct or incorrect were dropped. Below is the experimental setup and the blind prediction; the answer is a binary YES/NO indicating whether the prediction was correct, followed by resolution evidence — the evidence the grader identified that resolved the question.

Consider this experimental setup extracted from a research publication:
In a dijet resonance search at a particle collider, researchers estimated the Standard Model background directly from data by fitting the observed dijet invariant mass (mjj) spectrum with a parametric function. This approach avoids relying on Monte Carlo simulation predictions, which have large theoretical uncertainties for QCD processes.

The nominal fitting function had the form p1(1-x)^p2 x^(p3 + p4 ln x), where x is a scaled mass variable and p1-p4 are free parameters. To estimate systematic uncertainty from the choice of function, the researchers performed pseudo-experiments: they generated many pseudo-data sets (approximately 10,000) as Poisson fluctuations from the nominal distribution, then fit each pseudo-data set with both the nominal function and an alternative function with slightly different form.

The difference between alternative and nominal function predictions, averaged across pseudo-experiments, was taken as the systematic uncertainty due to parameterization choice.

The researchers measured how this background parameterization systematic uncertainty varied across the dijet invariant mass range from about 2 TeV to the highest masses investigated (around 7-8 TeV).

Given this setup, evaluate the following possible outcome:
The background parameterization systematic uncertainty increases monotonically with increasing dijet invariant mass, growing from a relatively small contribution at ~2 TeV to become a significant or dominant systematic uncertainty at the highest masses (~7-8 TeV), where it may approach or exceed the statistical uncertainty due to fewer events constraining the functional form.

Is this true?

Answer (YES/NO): NO